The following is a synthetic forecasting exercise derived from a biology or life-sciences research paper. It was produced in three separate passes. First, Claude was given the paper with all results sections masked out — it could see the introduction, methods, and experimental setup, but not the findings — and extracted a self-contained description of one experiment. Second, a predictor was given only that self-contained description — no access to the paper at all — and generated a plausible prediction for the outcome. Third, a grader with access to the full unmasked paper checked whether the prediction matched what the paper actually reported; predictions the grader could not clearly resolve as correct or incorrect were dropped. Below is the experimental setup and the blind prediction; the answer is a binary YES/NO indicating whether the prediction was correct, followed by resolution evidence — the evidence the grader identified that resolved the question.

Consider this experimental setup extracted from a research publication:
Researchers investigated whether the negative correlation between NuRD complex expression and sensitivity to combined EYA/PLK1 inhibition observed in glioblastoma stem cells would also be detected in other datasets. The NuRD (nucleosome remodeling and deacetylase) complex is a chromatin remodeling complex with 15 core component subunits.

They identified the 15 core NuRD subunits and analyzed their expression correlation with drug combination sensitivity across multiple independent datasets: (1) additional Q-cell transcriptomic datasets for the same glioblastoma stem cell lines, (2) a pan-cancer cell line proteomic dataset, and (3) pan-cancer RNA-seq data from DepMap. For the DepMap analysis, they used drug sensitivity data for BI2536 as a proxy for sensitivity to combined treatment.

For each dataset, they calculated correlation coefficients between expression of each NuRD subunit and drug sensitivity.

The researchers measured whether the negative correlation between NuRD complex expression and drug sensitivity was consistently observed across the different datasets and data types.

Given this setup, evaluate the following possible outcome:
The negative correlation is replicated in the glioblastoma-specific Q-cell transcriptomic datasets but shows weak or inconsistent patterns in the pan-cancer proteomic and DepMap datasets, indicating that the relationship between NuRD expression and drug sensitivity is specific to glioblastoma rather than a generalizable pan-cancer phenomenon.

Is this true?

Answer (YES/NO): NO